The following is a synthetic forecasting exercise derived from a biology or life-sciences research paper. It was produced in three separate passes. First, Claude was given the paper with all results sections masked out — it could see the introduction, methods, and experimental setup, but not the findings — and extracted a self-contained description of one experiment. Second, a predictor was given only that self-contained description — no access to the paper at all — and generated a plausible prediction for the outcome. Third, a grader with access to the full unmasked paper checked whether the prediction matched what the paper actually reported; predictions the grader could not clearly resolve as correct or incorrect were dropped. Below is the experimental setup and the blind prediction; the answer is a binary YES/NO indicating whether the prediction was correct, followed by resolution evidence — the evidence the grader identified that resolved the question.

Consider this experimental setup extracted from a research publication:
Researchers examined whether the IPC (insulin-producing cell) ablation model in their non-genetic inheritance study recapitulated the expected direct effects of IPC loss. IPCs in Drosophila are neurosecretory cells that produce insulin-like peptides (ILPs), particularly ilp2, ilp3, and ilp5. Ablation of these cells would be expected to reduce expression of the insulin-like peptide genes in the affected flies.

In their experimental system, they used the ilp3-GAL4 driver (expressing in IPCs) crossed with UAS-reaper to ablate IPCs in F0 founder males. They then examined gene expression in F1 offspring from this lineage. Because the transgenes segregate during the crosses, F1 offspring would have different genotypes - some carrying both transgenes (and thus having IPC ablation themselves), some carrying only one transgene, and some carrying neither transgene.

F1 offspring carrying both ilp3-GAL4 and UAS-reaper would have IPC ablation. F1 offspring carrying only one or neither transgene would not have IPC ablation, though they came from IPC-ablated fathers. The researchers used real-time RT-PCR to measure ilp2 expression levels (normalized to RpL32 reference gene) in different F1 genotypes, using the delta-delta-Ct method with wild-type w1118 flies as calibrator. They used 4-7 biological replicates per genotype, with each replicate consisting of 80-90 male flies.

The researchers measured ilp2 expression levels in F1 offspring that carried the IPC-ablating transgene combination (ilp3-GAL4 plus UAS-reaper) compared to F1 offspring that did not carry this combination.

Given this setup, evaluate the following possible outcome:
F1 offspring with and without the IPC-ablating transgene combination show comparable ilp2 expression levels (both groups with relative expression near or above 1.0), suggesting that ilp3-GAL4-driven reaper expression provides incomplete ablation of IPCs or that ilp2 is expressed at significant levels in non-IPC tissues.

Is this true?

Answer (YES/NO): NO